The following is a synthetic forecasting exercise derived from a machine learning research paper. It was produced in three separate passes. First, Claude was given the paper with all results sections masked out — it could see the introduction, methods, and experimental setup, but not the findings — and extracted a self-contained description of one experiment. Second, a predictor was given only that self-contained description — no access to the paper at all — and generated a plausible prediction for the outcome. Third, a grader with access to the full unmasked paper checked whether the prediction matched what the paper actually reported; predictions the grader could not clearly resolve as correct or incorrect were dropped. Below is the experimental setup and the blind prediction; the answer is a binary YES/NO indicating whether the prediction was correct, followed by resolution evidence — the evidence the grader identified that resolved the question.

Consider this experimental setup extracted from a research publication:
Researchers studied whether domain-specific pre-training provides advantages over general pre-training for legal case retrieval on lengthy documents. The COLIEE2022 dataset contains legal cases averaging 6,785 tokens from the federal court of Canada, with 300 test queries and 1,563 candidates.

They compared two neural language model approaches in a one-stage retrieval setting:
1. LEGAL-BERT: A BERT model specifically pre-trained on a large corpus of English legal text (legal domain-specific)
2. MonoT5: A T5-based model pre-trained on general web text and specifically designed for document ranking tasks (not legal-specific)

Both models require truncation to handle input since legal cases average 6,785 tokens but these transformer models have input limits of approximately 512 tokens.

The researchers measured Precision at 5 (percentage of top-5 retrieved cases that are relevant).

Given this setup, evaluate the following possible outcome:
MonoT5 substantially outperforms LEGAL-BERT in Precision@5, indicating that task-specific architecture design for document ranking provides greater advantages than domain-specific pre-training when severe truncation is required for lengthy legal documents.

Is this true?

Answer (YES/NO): NO